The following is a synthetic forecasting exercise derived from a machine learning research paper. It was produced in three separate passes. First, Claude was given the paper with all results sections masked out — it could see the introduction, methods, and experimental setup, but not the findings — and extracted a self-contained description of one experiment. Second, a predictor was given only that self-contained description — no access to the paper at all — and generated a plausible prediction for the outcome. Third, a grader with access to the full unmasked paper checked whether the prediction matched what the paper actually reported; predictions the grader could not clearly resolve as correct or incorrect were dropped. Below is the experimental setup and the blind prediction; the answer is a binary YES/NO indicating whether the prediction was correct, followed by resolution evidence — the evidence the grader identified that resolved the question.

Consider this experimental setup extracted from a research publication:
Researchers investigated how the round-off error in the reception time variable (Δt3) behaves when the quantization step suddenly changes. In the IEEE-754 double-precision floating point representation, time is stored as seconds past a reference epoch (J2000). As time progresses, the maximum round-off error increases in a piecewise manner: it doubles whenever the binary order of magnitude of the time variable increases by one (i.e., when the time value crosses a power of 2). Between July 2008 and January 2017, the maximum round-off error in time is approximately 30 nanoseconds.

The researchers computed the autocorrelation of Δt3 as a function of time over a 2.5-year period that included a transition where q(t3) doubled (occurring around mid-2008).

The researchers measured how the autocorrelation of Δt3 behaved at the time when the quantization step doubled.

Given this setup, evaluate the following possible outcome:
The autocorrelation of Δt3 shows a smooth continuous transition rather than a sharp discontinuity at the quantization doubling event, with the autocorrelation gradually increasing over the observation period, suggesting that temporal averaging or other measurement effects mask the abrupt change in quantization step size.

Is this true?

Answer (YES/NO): NO